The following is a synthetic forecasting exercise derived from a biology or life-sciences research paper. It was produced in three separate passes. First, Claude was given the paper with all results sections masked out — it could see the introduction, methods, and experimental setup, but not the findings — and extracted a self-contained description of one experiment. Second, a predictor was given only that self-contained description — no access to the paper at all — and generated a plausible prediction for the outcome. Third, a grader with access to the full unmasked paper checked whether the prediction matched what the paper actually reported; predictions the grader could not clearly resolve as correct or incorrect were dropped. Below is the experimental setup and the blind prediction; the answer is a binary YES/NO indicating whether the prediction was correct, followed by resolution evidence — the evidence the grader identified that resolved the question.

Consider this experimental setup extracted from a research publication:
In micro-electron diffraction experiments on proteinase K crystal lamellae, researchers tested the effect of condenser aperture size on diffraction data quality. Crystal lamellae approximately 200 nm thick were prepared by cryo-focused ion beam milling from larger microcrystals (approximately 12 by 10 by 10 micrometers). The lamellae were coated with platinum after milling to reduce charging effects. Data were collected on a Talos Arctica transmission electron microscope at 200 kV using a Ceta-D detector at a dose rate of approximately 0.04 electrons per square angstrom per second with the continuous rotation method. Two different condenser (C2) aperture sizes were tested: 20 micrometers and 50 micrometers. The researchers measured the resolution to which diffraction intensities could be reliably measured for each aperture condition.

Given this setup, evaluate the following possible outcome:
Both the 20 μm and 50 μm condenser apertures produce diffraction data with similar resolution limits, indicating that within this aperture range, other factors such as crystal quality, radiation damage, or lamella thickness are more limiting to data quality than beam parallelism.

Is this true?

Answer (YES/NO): NO